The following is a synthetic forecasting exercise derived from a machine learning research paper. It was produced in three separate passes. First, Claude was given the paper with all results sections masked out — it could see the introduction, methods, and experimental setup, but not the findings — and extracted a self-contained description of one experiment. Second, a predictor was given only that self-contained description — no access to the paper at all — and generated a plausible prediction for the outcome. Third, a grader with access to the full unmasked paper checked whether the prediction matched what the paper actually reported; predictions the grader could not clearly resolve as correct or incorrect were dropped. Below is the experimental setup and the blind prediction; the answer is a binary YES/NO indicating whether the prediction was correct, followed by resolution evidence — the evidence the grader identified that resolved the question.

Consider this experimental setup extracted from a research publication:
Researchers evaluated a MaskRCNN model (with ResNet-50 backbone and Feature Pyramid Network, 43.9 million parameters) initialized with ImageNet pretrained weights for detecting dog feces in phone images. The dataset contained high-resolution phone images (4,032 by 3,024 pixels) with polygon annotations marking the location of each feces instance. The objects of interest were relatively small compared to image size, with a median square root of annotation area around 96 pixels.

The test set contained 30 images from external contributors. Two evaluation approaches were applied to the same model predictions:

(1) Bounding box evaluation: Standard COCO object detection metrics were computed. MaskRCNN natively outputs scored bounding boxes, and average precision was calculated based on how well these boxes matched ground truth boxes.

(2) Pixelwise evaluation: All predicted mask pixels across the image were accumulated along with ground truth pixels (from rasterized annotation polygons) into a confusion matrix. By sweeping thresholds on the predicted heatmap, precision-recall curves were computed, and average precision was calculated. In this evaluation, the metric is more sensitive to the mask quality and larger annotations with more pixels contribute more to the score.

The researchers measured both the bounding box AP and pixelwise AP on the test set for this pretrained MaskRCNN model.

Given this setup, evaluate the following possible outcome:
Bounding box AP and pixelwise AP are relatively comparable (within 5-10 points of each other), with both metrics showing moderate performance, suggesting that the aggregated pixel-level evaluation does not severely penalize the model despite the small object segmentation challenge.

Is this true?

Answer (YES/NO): NO